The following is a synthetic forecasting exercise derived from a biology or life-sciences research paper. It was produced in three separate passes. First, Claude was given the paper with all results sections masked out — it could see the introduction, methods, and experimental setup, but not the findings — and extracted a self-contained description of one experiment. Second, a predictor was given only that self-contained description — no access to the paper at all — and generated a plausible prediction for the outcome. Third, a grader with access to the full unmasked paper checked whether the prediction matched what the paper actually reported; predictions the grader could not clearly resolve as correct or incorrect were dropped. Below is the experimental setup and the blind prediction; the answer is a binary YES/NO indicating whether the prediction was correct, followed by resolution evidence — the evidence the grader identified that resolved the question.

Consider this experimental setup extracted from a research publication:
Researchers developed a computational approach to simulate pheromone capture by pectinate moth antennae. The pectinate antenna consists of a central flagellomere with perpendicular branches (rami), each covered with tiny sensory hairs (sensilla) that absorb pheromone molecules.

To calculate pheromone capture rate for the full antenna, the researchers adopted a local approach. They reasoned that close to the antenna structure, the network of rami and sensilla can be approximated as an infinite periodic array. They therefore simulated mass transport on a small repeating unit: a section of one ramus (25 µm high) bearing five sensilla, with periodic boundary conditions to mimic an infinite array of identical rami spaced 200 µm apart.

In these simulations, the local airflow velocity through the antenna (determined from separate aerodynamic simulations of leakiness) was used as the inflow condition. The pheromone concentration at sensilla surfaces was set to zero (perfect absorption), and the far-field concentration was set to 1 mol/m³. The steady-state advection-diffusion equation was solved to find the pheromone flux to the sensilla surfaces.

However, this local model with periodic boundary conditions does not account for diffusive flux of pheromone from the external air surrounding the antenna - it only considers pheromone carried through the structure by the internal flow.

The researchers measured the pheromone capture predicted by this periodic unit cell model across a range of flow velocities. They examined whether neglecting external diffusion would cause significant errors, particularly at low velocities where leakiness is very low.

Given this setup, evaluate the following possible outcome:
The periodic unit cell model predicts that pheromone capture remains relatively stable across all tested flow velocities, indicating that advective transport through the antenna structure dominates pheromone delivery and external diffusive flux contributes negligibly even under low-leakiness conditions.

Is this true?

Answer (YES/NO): NO